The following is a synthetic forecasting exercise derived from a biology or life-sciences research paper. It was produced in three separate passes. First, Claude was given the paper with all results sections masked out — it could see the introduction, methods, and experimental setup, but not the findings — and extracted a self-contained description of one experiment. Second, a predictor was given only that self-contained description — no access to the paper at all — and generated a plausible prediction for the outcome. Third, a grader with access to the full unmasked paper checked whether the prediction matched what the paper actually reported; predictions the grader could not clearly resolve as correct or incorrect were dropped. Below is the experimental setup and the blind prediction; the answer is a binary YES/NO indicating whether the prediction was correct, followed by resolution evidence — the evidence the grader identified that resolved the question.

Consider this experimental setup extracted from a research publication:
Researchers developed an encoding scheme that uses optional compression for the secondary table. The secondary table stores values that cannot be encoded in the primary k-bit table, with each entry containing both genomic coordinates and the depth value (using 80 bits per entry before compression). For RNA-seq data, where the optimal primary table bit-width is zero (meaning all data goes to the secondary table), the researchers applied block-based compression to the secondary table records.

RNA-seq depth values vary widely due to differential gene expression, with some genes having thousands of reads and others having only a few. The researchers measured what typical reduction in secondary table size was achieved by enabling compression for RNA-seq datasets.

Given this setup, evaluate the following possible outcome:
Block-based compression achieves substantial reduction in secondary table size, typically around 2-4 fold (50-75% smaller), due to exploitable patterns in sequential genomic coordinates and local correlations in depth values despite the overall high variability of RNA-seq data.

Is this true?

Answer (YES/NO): YES